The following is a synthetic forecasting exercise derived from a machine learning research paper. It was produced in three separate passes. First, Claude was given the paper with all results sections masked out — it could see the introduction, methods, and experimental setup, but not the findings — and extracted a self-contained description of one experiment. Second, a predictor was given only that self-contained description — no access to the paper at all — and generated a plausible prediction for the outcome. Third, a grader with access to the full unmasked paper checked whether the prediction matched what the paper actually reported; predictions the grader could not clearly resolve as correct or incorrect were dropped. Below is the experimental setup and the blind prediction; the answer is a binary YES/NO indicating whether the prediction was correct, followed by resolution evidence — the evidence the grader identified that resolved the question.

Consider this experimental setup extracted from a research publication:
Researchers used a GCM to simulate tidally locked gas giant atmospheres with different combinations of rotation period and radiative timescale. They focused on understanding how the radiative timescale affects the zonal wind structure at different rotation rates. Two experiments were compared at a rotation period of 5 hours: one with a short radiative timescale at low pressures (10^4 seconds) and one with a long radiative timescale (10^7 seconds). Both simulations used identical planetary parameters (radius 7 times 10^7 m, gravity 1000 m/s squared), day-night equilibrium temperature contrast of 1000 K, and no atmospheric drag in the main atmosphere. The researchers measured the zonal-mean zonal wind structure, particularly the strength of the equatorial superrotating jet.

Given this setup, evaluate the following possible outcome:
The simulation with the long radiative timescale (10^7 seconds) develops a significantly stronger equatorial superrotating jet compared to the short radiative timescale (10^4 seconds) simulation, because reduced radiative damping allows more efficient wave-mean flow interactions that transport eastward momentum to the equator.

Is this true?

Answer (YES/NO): NO